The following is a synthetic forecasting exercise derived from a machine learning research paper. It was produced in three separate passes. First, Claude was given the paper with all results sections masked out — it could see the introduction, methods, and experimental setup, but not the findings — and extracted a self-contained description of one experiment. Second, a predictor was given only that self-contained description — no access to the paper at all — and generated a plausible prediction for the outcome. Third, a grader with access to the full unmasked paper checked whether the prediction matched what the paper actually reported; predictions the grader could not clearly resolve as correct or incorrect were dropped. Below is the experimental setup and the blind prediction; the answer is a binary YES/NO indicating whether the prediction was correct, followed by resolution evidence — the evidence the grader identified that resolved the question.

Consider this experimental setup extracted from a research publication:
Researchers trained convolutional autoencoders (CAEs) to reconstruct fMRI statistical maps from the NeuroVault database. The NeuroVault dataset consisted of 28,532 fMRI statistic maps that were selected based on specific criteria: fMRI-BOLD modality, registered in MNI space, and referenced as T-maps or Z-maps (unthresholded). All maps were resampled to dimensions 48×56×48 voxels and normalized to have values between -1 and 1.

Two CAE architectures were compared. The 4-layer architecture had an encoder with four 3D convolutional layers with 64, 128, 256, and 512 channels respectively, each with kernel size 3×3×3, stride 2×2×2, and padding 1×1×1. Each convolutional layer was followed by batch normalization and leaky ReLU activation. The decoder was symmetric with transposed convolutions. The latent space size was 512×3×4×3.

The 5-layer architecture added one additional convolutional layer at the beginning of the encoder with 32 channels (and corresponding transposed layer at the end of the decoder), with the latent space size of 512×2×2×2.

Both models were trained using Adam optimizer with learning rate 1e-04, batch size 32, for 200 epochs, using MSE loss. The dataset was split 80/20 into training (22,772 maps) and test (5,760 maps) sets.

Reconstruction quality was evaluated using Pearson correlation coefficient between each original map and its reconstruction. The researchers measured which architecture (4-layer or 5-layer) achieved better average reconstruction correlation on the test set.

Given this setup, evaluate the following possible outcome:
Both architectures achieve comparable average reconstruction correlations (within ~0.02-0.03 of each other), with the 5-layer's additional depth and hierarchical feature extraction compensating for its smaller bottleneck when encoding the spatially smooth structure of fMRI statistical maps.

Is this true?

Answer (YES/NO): NO